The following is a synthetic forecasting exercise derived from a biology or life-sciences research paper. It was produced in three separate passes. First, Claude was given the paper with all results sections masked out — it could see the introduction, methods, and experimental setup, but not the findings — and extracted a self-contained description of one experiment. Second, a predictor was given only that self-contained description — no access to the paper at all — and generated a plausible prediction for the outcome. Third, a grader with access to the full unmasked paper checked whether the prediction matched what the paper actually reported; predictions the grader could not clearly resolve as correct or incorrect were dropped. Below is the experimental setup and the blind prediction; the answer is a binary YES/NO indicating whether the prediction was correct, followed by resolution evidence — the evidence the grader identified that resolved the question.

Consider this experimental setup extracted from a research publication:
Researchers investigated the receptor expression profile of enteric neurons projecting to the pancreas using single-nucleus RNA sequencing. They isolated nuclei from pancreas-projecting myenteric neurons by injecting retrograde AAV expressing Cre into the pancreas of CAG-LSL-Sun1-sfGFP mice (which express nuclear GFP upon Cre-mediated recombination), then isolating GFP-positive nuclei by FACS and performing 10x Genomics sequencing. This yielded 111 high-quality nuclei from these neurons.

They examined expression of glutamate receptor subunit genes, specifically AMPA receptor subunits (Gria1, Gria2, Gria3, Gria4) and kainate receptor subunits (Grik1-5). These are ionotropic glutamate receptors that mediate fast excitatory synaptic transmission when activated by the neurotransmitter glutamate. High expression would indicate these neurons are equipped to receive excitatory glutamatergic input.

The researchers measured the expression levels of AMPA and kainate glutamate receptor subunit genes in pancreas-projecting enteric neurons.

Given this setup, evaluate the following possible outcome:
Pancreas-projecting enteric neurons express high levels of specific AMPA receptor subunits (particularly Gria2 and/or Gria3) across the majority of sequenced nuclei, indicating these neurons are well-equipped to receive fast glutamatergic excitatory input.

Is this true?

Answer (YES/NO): YES